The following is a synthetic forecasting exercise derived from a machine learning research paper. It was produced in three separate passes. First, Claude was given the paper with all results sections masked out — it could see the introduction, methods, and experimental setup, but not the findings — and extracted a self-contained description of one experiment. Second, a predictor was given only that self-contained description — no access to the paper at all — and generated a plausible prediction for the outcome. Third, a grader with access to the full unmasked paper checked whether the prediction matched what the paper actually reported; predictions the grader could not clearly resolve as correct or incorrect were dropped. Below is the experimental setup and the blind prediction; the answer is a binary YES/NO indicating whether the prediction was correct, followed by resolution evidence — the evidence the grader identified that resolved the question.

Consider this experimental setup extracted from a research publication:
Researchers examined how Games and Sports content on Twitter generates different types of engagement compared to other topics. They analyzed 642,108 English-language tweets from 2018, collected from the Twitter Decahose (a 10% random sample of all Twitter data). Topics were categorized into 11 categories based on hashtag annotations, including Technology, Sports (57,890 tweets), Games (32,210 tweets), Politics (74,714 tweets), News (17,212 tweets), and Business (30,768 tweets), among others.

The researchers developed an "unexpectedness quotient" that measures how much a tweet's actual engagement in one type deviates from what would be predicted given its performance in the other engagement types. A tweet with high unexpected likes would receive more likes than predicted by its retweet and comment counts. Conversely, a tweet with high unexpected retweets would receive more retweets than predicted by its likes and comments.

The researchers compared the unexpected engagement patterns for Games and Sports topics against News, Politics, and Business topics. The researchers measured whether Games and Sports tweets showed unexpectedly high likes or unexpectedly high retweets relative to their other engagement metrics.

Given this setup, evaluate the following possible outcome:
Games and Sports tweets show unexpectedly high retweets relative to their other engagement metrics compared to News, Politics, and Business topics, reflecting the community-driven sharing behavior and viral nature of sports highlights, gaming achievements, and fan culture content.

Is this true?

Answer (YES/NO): NO